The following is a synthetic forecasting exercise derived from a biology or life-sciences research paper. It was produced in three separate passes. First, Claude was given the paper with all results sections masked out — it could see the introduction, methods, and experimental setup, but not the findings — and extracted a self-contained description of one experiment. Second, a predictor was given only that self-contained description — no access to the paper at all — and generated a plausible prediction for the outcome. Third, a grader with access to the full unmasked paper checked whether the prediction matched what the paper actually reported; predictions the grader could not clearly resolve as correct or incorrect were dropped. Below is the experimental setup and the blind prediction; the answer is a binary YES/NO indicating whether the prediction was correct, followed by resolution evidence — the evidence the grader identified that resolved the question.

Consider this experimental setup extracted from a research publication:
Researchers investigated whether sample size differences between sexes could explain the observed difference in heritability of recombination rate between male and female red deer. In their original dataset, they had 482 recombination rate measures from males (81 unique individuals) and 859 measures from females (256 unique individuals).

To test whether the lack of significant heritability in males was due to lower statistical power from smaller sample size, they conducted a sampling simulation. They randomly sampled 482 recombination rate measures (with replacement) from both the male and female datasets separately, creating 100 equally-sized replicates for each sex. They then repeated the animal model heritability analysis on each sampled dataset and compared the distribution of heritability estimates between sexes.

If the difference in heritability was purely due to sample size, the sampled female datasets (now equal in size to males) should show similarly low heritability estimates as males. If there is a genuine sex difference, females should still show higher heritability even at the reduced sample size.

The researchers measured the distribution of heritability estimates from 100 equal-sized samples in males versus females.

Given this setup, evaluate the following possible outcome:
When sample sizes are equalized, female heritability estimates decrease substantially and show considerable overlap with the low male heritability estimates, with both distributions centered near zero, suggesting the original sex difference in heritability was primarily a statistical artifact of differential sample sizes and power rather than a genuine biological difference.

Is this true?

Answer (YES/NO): NO